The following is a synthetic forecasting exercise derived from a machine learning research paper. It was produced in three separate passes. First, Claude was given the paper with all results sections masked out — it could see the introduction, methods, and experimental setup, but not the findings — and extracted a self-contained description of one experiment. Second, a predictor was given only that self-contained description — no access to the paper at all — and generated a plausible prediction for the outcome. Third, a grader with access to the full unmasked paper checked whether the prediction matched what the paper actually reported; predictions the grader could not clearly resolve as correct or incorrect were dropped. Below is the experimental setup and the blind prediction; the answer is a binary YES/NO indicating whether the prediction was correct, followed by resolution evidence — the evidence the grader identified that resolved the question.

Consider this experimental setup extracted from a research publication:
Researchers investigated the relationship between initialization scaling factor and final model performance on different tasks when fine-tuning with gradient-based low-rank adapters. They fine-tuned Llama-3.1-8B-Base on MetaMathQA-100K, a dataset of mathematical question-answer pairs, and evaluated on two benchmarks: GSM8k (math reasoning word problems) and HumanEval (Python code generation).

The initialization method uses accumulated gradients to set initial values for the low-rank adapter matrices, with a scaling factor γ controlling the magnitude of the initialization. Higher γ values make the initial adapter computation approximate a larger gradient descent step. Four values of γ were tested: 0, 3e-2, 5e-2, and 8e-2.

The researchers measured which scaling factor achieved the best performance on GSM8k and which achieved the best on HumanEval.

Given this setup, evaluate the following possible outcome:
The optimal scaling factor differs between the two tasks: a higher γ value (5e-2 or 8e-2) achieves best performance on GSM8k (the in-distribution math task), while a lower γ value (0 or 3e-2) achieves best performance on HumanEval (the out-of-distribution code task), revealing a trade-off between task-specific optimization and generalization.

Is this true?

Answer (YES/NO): NO